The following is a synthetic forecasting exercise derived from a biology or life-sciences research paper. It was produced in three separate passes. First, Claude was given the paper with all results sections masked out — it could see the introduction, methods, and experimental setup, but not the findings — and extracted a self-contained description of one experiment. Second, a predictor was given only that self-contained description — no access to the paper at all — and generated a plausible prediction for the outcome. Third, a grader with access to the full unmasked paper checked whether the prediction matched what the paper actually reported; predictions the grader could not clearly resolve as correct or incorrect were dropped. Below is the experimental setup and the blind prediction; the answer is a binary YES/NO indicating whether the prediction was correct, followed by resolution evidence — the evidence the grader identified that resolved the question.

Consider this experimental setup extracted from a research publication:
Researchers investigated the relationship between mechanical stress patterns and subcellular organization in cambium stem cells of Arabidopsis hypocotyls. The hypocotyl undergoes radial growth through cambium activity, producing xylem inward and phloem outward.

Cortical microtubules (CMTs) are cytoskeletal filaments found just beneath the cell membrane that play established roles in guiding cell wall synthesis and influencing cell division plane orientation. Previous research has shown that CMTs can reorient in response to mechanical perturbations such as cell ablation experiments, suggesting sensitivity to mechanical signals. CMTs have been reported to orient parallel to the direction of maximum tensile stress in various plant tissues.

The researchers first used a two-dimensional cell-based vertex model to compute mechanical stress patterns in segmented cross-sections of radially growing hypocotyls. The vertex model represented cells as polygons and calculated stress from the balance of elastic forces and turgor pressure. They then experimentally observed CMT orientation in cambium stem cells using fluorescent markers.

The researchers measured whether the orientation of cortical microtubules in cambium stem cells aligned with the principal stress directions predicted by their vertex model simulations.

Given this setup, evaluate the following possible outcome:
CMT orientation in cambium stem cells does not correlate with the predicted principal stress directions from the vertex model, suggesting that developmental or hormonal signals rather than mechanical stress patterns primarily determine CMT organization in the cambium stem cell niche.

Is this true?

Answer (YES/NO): NO